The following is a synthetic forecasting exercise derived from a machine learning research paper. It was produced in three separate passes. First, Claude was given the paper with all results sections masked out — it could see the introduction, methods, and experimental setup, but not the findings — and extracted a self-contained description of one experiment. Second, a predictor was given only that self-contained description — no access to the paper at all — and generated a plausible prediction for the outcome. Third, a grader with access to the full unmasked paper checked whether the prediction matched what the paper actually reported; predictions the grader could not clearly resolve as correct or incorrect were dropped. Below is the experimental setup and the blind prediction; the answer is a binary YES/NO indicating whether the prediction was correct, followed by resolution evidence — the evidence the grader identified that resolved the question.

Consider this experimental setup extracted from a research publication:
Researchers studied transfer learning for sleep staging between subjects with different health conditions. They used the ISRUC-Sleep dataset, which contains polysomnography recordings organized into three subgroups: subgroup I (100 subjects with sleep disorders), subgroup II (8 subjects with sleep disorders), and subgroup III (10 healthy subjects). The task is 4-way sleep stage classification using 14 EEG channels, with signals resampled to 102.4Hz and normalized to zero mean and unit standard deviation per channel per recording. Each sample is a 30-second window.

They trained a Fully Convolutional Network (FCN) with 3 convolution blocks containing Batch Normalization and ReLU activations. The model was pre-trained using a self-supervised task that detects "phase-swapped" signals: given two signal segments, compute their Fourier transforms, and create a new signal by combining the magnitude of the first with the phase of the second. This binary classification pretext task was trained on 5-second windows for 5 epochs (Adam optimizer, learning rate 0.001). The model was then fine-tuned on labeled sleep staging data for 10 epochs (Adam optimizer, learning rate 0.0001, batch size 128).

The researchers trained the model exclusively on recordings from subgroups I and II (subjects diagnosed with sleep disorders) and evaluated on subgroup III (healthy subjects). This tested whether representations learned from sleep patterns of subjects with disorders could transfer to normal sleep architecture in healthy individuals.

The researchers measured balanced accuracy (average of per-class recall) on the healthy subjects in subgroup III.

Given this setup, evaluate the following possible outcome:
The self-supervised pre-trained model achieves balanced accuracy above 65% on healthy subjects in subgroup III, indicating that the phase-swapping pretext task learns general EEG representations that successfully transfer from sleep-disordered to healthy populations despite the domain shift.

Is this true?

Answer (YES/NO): YES